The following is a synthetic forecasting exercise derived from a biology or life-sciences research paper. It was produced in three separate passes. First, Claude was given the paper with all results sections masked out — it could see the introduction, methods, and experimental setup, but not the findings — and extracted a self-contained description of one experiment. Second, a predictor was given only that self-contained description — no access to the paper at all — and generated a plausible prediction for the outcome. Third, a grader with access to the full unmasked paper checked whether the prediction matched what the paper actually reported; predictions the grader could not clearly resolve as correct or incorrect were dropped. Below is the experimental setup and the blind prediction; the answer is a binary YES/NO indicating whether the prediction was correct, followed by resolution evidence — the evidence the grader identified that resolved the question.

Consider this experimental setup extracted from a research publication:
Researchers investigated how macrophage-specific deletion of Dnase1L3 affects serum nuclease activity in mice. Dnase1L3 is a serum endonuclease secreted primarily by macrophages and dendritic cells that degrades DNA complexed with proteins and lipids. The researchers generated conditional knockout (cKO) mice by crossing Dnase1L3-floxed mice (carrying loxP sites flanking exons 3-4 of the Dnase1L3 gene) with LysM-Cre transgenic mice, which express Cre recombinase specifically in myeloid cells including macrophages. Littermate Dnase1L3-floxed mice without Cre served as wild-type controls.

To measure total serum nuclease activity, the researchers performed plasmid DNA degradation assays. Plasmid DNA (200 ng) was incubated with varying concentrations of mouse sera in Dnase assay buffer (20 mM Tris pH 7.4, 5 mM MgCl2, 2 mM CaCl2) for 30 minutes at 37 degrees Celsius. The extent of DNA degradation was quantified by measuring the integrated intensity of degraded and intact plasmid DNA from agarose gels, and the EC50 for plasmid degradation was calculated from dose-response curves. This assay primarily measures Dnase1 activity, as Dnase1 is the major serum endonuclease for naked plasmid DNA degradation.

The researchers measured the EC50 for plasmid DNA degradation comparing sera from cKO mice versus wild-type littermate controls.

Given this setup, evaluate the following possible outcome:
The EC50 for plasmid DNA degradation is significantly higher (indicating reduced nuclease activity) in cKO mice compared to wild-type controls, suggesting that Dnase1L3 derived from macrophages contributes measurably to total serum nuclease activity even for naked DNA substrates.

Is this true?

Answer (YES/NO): NO